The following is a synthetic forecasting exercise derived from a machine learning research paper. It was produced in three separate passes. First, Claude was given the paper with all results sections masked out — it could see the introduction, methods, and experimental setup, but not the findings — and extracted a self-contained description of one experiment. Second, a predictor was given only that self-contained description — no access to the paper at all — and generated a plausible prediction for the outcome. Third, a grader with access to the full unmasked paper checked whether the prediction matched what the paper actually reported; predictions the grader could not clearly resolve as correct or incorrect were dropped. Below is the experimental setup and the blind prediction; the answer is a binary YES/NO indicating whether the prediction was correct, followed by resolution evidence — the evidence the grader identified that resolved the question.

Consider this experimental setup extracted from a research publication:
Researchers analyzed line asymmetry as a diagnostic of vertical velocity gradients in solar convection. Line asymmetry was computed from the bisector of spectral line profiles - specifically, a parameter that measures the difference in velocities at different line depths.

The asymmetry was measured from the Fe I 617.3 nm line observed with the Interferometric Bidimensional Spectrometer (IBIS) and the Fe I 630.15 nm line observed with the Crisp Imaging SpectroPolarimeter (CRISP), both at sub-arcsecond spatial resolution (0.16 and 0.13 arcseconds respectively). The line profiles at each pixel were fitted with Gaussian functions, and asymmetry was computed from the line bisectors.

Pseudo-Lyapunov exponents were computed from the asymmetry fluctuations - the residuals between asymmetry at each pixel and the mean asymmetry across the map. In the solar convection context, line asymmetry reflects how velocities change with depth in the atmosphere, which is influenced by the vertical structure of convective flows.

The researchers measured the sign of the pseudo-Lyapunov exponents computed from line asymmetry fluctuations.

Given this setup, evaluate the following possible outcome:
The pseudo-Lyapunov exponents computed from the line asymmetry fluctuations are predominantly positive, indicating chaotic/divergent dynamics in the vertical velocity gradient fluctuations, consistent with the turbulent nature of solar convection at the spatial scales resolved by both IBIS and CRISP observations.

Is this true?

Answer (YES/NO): NO